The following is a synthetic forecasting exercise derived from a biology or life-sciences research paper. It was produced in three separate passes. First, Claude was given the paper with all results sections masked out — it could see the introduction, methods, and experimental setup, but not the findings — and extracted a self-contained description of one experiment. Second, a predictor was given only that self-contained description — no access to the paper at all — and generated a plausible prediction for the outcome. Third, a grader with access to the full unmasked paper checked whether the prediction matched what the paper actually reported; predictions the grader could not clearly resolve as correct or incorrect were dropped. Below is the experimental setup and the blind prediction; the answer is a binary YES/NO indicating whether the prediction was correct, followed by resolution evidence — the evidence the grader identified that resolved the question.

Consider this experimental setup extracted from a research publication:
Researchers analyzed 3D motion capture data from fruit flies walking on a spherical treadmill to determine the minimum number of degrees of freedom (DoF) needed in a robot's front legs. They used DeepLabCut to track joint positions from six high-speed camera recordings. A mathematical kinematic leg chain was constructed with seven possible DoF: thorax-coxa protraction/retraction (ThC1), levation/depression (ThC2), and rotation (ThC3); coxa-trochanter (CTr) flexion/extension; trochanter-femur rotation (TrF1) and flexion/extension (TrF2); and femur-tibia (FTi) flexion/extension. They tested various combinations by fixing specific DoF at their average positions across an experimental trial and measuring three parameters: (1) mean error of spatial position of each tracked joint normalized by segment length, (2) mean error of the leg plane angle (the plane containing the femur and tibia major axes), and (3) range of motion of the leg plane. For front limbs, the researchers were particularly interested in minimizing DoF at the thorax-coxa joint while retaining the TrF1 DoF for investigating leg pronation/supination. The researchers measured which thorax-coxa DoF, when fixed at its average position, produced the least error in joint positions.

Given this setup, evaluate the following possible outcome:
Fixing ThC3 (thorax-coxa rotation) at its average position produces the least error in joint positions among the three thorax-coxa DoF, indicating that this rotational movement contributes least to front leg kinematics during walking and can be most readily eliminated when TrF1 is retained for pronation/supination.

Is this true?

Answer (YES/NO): NO